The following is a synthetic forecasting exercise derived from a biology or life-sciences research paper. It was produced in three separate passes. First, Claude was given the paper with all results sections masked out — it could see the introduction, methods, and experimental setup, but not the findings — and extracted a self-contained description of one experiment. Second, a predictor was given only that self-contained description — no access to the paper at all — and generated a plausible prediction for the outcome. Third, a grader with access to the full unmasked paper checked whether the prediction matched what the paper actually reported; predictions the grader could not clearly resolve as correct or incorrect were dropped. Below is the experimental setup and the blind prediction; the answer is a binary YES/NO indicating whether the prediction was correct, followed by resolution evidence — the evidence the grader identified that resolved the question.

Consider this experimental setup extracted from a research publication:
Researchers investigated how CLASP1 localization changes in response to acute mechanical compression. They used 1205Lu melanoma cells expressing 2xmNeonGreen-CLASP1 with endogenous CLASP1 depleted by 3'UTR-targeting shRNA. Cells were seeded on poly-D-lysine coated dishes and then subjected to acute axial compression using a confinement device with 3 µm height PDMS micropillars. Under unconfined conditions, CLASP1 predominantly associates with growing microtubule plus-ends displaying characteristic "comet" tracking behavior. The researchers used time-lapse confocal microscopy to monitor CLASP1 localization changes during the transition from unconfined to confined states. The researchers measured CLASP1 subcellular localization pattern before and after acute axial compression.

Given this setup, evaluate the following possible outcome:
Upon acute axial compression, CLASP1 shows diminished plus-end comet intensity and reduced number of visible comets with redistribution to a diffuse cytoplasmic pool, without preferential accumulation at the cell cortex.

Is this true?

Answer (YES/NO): NO